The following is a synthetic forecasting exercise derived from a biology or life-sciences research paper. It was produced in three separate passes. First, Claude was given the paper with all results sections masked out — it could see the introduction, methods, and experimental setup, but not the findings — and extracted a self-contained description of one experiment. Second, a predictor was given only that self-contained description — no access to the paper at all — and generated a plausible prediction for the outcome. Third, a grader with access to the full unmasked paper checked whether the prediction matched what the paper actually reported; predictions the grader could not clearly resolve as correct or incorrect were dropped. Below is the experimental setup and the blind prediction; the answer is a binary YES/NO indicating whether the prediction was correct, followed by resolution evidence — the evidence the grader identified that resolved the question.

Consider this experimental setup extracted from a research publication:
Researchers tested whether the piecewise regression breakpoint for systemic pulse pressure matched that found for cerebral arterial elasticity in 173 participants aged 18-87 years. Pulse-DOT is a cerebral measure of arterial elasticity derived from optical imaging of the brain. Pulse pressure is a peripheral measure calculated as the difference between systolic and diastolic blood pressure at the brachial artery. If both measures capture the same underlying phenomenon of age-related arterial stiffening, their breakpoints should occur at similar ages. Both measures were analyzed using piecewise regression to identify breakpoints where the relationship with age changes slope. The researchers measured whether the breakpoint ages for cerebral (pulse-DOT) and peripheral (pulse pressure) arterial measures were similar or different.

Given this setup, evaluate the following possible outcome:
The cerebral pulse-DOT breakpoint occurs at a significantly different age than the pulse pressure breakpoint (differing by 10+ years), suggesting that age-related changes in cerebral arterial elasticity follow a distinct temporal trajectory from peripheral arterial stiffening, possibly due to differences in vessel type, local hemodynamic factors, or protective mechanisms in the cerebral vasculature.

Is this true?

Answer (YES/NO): NO